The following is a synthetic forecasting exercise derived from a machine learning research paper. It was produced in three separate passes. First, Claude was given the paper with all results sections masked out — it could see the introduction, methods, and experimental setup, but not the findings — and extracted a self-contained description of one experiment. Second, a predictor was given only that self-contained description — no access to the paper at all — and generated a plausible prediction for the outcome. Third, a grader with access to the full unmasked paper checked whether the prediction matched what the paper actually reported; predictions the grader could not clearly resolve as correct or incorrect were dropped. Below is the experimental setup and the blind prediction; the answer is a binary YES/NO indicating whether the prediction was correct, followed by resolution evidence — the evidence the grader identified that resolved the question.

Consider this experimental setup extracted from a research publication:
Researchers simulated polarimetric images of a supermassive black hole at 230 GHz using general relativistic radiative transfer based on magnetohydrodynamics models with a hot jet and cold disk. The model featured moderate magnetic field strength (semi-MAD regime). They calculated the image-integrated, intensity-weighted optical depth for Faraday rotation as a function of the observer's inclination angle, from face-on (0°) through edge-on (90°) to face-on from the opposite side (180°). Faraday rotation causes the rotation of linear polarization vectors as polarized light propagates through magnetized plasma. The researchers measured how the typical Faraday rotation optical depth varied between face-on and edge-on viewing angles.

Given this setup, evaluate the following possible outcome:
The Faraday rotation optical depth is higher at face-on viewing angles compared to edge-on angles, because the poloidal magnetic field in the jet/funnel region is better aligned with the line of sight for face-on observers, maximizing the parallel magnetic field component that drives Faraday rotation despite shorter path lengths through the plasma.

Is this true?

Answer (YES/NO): NO